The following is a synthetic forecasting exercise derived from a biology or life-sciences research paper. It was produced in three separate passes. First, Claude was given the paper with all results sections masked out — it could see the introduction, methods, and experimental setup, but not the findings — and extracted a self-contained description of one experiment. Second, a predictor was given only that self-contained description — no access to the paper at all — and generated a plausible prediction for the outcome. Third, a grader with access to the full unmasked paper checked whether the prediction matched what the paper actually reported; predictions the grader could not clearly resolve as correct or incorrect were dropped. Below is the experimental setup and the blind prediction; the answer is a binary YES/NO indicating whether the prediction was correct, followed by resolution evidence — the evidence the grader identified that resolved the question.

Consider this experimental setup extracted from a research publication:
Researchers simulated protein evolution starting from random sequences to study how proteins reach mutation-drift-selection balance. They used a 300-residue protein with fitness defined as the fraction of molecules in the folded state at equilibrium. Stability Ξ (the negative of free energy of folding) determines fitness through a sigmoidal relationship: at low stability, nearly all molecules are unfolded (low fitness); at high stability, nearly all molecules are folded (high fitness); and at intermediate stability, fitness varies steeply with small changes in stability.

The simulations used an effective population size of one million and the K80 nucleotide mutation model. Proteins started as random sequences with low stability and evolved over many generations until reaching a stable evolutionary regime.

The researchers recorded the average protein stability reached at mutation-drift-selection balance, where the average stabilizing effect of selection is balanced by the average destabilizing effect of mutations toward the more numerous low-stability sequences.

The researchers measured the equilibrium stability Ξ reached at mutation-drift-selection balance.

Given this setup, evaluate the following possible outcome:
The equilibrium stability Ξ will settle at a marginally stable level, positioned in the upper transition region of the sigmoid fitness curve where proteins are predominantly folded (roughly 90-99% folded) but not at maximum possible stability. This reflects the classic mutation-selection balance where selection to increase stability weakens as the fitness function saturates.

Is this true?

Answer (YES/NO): NO